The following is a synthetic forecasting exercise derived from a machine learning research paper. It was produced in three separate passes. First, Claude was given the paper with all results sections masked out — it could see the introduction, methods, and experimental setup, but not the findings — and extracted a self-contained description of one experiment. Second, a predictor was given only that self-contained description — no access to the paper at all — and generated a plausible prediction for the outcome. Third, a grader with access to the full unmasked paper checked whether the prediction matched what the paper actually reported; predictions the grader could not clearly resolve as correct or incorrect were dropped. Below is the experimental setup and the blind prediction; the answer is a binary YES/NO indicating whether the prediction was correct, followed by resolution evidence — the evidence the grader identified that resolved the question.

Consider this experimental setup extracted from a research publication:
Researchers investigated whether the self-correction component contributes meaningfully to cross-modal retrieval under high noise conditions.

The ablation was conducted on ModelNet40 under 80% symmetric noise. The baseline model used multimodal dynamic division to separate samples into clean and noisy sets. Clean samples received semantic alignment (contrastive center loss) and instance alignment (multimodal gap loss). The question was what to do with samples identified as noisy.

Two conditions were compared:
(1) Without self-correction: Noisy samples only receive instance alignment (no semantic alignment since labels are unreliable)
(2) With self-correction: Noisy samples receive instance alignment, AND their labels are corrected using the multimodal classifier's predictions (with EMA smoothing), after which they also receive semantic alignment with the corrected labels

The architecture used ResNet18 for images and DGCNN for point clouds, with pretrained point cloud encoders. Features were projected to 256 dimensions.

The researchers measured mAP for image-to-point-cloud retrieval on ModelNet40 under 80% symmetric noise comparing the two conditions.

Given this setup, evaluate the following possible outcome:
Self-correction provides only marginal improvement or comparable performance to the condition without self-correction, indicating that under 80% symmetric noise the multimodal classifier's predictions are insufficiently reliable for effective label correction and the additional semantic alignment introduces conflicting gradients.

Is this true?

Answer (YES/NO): NO